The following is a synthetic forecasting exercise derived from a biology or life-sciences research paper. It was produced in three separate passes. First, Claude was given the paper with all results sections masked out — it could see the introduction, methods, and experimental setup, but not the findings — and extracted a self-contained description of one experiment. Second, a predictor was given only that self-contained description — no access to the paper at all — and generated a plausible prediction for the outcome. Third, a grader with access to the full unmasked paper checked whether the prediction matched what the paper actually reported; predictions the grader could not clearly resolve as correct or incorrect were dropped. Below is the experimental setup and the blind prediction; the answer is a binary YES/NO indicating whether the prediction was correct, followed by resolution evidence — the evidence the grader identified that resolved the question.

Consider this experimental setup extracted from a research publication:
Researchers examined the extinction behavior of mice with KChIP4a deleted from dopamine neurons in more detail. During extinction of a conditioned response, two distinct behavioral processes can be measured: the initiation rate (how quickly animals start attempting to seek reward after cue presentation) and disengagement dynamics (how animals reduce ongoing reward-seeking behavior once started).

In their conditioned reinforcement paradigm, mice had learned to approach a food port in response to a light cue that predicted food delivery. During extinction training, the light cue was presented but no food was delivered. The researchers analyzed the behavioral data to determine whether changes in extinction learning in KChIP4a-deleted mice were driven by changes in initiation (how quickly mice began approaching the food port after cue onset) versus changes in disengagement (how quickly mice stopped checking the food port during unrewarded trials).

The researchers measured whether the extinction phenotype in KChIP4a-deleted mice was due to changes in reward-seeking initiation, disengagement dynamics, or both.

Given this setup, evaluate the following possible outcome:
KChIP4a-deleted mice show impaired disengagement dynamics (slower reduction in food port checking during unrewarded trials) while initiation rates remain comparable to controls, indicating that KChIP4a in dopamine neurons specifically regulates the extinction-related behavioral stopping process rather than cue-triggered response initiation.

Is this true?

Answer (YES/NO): NO